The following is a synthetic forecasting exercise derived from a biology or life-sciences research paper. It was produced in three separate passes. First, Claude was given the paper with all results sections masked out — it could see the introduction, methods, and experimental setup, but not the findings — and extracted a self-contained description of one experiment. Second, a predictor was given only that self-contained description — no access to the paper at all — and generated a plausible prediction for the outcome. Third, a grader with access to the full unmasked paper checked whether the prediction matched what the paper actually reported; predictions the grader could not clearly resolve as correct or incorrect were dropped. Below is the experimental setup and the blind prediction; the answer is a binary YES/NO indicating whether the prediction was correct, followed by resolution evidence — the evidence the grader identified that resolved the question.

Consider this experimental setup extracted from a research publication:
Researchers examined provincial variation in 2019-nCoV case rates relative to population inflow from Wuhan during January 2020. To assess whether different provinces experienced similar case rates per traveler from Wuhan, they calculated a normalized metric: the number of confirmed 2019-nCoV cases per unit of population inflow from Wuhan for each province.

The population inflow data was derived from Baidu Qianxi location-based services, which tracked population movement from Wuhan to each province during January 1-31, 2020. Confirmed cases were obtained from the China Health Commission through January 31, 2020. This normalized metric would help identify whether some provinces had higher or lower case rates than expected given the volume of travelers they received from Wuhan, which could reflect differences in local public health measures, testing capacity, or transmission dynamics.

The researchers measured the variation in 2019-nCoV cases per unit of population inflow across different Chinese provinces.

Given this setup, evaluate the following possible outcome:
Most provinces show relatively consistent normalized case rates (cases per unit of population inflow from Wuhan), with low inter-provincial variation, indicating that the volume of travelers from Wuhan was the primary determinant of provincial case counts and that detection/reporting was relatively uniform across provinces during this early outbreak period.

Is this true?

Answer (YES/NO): NO